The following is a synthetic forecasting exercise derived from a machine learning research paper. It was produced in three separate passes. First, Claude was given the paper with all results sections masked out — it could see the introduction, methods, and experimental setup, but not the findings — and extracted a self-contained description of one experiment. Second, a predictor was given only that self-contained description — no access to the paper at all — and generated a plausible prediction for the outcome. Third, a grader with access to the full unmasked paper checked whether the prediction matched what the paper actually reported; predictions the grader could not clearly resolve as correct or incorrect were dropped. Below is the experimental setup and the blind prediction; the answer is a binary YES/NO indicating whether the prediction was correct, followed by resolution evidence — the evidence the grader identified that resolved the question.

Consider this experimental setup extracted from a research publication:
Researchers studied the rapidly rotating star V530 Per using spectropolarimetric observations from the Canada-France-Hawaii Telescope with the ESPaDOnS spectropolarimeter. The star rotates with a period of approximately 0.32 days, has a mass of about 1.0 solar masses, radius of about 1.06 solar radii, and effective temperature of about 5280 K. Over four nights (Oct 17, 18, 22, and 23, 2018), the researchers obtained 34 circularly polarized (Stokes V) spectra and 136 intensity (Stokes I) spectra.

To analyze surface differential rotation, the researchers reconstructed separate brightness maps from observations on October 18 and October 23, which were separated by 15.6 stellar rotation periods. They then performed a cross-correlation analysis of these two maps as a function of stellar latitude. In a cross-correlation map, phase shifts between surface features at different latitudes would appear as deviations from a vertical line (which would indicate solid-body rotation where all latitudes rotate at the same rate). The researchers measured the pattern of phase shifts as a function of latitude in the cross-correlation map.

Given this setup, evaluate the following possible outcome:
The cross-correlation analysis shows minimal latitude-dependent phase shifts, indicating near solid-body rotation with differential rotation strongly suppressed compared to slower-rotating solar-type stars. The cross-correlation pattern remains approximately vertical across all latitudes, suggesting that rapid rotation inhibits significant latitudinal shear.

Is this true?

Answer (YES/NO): NO